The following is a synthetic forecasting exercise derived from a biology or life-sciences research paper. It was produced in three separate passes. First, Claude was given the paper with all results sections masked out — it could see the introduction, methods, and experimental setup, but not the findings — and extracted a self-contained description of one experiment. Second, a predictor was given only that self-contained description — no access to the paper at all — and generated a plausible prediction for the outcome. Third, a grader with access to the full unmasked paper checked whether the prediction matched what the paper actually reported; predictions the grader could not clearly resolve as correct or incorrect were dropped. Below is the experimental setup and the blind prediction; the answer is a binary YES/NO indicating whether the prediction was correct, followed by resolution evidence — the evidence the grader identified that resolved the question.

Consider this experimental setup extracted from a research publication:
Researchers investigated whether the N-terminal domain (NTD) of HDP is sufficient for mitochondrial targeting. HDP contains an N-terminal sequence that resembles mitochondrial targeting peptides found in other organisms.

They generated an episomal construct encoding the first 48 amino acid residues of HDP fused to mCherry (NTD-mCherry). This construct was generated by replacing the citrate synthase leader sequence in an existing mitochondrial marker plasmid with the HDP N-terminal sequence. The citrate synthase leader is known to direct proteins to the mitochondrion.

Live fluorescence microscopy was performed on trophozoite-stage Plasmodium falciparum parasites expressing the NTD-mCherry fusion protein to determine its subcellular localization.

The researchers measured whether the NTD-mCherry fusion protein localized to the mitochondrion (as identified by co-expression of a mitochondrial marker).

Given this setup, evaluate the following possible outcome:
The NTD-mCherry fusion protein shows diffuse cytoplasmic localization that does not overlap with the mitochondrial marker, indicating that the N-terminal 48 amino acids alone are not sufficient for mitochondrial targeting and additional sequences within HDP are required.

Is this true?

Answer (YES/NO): NO